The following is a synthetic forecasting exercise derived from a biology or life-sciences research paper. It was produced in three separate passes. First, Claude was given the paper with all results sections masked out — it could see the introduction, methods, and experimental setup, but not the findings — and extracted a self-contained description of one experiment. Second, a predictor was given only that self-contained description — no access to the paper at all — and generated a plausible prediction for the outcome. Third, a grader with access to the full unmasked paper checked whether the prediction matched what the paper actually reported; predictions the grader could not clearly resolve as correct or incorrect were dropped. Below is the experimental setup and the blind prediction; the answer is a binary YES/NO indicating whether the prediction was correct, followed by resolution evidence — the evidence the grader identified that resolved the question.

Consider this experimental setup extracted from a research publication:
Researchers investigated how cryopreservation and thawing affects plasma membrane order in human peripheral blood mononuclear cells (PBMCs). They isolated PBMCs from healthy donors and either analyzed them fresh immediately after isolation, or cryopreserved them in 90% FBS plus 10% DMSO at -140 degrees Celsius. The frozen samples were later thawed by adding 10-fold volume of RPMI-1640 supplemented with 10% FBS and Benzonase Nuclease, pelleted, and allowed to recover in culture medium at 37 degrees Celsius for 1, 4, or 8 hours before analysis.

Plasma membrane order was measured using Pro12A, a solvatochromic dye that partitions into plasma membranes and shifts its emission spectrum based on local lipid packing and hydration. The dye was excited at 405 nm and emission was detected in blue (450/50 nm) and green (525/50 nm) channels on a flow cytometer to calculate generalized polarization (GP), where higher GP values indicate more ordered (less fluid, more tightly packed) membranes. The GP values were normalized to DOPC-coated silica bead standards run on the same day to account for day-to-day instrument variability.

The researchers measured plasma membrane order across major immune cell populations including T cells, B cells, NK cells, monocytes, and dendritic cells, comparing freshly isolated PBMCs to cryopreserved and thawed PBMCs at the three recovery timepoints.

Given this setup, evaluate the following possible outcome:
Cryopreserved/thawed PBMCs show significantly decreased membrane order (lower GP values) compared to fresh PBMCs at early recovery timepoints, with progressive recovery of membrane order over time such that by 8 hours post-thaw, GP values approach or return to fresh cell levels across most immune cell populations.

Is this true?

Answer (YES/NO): NO